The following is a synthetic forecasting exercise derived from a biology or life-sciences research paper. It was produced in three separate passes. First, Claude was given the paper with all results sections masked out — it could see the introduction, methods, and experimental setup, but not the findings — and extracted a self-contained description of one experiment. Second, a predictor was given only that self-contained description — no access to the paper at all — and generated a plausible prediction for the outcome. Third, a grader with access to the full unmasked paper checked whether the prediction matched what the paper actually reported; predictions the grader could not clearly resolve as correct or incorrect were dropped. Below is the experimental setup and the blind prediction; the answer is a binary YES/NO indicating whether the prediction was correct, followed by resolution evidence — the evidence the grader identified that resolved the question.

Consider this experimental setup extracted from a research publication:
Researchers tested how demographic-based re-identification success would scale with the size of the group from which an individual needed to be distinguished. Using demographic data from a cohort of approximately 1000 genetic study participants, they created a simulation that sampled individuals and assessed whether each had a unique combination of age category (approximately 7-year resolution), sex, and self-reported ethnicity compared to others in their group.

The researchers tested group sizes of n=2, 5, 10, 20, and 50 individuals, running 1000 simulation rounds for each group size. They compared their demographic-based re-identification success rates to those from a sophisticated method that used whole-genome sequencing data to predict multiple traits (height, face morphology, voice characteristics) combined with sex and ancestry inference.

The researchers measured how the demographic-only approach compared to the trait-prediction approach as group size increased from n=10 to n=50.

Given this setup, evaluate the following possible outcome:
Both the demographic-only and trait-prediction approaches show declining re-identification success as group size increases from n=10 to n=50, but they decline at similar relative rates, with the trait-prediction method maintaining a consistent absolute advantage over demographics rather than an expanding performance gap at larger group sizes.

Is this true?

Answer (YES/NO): NO